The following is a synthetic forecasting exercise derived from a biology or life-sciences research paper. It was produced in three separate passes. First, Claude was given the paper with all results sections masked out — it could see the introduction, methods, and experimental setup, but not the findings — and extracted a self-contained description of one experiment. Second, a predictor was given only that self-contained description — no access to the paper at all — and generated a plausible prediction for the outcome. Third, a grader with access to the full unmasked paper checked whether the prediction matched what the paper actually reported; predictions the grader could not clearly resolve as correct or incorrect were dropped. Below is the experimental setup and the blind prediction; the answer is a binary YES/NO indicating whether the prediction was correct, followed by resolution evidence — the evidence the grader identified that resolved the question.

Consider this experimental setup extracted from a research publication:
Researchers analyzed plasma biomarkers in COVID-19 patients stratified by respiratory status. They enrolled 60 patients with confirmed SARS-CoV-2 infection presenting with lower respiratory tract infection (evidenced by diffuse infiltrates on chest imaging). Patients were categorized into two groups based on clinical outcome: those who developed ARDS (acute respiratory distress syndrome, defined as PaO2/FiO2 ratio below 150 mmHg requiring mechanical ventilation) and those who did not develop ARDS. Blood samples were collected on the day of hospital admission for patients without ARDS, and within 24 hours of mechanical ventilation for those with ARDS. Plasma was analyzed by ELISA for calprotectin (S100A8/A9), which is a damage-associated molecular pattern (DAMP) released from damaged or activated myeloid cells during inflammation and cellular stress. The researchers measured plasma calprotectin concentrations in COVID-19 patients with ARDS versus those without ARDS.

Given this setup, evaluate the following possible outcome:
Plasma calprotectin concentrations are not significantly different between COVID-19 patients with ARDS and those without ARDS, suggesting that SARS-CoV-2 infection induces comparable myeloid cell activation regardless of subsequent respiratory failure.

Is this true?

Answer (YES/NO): NO